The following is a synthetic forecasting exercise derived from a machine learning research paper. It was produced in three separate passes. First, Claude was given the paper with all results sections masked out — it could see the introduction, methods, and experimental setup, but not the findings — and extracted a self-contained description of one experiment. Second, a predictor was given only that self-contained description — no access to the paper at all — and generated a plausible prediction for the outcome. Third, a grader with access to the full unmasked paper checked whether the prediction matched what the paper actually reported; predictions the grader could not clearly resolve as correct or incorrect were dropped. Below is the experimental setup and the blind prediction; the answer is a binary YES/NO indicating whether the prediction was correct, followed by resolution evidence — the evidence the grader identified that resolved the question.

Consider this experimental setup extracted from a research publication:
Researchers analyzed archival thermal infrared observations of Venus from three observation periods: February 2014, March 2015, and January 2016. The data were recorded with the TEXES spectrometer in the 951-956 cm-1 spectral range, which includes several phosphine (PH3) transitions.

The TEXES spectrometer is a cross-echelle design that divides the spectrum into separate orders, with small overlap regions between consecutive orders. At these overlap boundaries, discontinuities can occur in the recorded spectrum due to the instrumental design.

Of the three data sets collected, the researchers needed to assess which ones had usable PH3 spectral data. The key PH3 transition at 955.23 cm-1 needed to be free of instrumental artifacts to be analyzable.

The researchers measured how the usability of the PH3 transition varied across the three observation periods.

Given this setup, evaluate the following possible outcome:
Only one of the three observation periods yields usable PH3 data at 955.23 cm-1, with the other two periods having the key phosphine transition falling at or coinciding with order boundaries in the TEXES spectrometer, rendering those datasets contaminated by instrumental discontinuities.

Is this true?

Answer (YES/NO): YES